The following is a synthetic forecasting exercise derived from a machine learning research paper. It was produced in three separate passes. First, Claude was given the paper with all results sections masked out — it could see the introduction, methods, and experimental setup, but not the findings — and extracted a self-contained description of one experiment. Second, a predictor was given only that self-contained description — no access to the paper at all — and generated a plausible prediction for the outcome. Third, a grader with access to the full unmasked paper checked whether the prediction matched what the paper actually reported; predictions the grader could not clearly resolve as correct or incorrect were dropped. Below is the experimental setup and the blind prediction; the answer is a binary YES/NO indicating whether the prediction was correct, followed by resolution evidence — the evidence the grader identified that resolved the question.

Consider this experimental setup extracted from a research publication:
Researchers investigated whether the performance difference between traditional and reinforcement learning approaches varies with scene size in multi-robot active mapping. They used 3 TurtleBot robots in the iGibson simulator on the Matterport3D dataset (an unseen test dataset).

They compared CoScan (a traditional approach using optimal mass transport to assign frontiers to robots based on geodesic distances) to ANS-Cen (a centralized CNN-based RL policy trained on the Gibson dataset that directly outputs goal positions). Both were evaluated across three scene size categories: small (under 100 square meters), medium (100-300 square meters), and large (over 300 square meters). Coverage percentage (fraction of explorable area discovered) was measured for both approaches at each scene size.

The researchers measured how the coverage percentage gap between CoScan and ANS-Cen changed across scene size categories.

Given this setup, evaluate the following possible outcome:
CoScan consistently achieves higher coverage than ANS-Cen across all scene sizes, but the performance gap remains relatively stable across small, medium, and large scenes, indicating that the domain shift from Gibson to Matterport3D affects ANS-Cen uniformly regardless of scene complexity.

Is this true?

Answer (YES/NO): NO